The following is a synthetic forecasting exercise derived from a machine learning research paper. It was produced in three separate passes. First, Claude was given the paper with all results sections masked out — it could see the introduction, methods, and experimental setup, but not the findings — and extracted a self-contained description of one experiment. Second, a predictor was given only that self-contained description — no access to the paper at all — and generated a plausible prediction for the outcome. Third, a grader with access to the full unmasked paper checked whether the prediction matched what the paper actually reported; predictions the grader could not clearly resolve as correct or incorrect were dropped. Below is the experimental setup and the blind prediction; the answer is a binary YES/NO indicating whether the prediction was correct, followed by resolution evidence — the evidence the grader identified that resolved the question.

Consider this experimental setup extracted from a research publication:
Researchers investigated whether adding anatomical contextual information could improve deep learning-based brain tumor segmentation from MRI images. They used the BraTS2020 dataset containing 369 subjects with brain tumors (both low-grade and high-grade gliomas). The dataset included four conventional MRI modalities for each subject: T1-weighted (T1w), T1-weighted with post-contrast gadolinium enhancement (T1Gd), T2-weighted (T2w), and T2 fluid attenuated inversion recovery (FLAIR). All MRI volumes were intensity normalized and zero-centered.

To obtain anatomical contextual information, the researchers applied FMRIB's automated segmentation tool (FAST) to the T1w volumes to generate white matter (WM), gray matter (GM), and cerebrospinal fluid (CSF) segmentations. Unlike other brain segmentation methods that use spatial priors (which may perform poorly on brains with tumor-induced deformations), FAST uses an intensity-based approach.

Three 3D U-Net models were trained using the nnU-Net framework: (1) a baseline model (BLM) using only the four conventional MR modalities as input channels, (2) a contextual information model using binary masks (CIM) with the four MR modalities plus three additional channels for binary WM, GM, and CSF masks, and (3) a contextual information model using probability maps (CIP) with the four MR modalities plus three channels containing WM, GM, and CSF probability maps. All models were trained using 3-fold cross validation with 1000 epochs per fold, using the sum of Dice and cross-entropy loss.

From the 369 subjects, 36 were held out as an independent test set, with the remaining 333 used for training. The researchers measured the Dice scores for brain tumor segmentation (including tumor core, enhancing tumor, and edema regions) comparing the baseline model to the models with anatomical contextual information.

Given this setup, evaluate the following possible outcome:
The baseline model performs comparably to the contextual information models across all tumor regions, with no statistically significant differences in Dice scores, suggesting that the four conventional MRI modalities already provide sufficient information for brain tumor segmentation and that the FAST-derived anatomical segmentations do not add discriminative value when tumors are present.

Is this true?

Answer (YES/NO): YES